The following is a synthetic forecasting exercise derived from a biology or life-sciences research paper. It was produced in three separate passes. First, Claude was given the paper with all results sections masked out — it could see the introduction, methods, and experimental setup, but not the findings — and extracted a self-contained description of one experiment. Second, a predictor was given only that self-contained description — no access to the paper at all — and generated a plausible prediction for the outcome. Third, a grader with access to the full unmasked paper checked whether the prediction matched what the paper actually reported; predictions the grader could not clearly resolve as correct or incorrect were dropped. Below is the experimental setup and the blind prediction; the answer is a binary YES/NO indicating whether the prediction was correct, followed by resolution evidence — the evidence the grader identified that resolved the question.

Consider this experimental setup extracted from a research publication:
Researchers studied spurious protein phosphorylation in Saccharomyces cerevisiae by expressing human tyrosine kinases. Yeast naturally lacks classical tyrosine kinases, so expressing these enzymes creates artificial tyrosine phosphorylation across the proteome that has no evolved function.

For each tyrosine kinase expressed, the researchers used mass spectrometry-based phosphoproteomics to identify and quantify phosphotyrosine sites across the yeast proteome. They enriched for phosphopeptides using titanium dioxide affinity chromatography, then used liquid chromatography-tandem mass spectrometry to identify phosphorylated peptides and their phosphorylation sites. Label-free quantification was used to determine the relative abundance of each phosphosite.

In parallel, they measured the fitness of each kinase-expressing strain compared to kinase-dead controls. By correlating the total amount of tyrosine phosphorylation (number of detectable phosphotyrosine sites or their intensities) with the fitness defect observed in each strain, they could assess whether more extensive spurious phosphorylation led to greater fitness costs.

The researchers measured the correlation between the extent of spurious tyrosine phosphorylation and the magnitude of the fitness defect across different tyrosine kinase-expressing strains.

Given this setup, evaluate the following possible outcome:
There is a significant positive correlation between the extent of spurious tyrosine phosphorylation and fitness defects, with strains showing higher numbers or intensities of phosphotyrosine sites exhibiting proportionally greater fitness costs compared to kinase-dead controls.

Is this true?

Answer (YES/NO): YES